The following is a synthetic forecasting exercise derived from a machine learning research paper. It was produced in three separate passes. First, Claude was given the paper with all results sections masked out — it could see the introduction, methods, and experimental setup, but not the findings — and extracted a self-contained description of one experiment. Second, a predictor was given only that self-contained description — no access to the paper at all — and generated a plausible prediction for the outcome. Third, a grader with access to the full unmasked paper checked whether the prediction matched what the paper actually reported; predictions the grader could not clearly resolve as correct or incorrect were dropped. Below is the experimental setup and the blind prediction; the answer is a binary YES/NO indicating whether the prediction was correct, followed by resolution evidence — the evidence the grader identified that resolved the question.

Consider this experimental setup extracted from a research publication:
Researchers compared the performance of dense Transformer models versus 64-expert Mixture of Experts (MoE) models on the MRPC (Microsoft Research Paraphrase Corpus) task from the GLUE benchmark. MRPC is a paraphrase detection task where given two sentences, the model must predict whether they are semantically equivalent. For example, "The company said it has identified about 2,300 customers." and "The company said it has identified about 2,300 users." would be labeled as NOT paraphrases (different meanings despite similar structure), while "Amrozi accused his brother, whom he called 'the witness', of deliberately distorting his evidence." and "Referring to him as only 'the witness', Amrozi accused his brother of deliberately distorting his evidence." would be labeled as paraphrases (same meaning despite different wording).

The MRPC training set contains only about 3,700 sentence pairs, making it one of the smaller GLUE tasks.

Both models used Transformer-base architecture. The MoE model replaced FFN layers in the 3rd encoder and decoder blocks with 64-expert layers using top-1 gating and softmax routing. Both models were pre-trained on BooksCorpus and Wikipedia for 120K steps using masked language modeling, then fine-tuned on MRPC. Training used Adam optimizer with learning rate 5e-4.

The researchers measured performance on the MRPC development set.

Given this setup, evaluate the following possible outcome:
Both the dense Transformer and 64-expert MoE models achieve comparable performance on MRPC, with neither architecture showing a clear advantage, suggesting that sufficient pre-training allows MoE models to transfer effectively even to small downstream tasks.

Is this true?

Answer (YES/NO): NO